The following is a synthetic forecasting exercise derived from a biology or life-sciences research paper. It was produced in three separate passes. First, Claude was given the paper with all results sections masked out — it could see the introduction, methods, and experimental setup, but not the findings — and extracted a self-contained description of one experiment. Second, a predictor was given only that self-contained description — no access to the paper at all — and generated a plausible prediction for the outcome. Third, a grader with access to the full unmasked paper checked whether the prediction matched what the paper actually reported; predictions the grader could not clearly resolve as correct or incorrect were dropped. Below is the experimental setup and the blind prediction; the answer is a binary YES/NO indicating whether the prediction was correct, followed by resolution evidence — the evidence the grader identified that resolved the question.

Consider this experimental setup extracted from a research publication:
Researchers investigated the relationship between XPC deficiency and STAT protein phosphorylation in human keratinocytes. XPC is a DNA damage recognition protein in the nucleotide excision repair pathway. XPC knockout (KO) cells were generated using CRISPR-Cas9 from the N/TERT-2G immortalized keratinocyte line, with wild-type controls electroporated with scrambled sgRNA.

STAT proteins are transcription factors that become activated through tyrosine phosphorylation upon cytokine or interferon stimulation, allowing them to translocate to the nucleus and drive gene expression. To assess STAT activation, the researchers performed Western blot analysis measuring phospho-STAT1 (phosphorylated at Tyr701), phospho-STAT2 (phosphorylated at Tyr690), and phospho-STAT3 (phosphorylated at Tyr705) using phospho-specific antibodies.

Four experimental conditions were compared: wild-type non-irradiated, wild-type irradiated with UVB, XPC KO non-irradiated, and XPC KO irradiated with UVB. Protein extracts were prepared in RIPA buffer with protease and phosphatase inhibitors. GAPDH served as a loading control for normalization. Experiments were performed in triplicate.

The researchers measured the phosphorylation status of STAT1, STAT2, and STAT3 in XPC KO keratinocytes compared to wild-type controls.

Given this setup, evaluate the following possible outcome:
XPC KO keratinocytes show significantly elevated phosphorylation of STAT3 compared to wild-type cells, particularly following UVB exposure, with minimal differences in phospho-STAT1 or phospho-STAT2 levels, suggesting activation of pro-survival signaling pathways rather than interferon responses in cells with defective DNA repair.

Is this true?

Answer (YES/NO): NO